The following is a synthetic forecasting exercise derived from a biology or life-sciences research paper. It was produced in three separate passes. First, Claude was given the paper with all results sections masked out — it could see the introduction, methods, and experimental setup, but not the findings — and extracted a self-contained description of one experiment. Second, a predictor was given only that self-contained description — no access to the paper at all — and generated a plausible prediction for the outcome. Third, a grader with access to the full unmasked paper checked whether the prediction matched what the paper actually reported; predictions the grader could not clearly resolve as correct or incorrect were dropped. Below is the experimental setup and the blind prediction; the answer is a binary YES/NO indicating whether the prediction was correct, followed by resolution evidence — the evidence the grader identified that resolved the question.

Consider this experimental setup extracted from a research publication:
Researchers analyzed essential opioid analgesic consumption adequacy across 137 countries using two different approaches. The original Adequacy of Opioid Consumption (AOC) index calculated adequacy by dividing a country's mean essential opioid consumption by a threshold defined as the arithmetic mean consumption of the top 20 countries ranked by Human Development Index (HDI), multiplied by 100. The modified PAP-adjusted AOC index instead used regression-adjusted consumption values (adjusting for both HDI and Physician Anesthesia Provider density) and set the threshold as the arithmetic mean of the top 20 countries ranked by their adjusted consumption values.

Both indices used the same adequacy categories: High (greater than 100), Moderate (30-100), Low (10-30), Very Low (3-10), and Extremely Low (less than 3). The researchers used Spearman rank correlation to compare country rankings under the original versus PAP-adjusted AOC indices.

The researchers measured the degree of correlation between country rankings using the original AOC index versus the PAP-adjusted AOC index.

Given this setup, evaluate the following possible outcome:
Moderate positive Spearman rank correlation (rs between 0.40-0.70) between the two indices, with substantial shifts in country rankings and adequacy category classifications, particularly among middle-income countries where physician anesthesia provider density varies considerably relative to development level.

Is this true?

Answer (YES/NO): NO